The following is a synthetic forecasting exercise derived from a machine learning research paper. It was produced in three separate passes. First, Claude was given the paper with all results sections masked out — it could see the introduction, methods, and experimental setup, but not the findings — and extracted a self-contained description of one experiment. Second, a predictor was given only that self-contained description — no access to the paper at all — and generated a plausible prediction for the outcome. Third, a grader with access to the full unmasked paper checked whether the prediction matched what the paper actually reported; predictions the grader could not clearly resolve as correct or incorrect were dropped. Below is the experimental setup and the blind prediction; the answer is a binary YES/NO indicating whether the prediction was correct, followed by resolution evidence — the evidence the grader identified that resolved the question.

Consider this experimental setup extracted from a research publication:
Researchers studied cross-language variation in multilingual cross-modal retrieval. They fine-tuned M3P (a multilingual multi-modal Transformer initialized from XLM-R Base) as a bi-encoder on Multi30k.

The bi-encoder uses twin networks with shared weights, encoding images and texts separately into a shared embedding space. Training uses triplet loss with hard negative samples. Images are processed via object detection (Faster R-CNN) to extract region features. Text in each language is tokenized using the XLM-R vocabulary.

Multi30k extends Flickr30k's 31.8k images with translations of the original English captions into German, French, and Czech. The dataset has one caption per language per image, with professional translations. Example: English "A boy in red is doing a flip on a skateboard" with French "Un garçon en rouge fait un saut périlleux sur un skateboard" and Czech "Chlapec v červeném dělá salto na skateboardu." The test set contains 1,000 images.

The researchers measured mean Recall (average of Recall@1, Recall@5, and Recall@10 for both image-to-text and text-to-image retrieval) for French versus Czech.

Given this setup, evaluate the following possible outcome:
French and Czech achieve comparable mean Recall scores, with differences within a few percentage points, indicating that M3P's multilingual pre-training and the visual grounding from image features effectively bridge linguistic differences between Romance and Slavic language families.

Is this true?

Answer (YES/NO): YES